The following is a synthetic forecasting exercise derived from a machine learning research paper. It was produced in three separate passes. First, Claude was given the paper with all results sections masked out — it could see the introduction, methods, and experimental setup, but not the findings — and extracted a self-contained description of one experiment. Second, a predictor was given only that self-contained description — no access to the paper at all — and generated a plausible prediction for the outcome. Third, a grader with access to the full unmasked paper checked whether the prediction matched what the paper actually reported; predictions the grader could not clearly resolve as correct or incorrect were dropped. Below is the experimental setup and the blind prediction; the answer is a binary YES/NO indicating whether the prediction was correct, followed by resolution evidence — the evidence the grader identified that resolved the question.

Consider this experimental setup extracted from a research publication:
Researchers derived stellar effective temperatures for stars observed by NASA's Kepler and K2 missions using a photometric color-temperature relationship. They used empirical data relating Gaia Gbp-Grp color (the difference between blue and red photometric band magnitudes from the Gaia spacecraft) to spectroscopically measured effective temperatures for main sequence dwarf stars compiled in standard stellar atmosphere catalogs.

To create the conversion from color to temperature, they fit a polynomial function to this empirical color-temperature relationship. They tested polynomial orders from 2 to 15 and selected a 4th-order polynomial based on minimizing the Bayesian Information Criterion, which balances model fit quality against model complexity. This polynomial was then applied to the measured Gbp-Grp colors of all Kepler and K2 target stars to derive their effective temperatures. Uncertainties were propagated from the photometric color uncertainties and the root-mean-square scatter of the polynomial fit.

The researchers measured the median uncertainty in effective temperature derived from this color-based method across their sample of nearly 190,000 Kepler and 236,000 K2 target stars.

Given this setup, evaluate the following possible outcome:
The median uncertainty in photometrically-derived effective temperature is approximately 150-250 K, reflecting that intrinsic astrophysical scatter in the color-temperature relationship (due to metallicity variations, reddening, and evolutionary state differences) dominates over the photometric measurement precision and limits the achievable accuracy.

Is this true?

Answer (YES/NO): NO